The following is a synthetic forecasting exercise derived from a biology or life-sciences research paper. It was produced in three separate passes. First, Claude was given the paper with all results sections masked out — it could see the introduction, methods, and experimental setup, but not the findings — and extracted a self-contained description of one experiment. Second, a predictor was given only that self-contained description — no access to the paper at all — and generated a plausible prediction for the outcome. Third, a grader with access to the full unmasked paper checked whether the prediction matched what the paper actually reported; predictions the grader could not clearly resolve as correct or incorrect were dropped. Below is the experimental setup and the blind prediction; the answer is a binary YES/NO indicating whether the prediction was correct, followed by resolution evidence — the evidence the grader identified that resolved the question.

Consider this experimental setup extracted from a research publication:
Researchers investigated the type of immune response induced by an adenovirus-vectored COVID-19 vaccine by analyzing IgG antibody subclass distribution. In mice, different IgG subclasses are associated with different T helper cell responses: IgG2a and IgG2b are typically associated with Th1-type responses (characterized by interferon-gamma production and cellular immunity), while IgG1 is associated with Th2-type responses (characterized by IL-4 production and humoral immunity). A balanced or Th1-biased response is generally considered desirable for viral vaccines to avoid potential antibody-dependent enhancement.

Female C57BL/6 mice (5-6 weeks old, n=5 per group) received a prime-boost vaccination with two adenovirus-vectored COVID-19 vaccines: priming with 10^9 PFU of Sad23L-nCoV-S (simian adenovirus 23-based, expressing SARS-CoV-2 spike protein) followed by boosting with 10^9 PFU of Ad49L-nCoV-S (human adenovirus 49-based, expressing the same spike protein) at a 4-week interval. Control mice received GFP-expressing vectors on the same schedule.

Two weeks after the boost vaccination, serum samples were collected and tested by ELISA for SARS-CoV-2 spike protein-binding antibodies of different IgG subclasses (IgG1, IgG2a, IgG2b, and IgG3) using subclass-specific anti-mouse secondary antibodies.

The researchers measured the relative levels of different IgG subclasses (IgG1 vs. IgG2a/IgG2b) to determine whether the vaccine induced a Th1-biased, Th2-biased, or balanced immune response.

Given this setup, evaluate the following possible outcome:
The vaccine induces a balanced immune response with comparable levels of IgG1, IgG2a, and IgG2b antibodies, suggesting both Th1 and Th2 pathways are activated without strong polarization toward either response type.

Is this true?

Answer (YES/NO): NO